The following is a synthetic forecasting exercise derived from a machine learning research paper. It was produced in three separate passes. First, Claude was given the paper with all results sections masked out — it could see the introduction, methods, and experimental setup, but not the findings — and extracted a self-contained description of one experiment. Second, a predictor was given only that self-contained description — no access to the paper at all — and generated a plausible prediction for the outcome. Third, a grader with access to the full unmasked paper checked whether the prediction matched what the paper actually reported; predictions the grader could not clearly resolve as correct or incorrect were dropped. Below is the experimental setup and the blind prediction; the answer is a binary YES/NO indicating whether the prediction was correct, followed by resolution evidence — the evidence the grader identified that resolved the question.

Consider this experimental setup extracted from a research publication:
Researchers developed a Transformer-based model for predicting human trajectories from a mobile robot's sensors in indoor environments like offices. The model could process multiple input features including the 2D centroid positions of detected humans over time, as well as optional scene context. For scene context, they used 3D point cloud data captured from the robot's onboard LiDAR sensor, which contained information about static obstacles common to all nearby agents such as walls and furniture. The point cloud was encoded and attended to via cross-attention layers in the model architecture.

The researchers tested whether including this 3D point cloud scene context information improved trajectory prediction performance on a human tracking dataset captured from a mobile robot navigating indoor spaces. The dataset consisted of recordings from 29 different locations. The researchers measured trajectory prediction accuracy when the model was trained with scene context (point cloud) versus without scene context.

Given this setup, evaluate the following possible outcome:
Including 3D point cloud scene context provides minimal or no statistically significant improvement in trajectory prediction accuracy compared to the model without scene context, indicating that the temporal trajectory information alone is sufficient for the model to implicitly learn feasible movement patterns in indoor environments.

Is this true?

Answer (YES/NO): YES